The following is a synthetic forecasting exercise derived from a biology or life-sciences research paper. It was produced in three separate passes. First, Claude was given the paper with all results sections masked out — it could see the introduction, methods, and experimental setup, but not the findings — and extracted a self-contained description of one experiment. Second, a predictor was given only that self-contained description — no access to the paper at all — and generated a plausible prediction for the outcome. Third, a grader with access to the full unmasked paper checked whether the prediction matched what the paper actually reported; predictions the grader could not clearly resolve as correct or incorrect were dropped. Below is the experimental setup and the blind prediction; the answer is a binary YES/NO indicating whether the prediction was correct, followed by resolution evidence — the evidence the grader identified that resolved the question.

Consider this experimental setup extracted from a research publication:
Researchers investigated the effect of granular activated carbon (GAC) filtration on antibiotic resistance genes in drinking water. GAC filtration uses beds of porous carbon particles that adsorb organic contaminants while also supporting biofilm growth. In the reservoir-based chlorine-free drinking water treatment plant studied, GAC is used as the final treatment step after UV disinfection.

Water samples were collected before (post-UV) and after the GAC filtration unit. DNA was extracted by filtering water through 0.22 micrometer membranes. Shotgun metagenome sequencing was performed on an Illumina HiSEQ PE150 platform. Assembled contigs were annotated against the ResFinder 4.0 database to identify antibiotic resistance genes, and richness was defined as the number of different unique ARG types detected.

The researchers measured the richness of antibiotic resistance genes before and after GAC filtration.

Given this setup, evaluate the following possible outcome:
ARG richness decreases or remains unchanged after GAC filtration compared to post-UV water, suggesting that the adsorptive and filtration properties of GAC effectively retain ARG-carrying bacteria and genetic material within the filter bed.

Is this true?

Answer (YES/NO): NO